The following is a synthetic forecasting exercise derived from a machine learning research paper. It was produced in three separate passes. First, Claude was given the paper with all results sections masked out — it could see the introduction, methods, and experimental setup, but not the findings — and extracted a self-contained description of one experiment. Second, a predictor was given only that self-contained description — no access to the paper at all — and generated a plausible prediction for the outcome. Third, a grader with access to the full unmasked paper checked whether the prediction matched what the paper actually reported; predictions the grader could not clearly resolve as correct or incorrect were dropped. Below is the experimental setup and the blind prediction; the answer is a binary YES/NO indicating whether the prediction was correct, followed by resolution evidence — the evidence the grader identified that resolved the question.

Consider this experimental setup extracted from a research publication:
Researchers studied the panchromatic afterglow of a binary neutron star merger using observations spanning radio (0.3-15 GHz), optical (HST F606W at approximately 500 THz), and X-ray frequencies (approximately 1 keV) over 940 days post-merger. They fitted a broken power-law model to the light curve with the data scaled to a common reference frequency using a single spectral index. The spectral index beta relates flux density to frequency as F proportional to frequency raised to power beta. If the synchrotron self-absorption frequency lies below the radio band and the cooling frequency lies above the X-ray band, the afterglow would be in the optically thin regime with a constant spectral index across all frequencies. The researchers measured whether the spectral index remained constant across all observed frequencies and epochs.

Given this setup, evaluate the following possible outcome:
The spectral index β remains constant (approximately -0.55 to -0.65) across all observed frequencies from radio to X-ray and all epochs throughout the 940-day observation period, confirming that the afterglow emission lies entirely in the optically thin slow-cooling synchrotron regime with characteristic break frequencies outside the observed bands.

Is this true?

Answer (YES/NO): YES